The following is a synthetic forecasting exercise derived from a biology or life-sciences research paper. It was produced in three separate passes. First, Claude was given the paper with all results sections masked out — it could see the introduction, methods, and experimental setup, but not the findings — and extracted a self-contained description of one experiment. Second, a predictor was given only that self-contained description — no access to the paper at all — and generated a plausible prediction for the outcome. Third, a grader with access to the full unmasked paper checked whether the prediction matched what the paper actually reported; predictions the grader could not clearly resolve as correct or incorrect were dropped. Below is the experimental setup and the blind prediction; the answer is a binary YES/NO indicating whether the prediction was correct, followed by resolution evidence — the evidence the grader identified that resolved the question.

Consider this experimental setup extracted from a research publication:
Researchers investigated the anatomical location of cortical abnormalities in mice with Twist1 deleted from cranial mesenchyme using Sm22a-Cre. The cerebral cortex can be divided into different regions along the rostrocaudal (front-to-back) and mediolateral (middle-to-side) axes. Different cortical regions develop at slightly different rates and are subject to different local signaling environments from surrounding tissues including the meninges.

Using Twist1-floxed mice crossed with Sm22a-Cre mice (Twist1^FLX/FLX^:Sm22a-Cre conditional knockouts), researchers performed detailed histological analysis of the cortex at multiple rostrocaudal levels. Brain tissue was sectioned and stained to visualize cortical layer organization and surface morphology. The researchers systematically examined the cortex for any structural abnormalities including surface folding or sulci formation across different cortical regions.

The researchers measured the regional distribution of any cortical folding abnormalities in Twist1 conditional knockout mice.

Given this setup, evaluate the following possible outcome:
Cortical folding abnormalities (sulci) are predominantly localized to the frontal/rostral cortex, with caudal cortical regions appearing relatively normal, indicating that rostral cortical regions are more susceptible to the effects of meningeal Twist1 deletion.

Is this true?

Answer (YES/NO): NO